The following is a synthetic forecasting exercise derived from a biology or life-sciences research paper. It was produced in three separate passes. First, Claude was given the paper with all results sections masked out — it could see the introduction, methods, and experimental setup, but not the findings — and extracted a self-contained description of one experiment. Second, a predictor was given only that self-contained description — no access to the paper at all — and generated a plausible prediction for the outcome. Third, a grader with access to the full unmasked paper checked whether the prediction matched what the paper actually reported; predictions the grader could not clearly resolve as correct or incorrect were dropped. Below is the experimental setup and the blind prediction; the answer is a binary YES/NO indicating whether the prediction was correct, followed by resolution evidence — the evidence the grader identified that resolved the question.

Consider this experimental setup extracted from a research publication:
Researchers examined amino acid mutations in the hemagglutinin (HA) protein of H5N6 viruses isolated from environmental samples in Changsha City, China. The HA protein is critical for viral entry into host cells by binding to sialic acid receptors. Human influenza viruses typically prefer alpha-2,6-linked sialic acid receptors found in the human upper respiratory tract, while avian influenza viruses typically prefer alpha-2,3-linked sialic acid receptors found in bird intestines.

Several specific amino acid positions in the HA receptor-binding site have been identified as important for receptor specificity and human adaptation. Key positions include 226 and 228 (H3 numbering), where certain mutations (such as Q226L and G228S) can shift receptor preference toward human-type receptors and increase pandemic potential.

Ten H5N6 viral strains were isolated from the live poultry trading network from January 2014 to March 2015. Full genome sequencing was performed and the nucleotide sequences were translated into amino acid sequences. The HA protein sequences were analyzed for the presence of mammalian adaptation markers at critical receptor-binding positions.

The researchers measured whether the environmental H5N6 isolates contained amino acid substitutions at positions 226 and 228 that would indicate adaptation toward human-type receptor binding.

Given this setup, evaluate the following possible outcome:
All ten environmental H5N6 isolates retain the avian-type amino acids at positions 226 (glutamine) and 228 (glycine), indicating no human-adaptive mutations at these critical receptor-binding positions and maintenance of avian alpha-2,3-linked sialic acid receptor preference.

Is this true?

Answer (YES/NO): YES